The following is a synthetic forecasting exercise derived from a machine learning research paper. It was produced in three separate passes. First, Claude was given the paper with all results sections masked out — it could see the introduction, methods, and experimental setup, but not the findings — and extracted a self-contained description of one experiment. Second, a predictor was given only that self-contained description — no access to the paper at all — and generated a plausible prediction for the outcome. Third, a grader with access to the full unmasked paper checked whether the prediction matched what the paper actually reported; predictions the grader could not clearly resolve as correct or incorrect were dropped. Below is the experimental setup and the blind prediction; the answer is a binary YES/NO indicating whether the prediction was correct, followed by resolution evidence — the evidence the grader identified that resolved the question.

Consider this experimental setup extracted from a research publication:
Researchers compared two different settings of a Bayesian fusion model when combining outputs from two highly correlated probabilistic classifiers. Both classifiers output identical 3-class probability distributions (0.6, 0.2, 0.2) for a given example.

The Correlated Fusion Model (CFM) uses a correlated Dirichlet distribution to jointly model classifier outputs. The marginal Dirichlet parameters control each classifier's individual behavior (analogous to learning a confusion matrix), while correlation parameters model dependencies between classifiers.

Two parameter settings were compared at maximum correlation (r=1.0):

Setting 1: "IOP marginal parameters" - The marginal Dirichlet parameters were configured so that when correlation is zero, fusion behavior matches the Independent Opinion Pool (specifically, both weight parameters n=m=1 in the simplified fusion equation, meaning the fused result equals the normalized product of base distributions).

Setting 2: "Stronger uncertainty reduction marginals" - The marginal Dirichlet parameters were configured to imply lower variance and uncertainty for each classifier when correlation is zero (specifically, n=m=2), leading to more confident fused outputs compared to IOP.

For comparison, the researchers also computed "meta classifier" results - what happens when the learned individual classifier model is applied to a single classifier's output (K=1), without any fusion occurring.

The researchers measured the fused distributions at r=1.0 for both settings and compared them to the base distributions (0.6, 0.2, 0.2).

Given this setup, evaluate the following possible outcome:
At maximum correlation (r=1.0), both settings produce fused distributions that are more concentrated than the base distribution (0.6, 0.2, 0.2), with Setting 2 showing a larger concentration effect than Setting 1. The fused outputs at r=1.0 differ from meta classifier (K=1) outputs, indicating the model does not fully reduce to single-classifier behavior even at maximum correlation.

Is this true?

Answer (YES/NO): NO